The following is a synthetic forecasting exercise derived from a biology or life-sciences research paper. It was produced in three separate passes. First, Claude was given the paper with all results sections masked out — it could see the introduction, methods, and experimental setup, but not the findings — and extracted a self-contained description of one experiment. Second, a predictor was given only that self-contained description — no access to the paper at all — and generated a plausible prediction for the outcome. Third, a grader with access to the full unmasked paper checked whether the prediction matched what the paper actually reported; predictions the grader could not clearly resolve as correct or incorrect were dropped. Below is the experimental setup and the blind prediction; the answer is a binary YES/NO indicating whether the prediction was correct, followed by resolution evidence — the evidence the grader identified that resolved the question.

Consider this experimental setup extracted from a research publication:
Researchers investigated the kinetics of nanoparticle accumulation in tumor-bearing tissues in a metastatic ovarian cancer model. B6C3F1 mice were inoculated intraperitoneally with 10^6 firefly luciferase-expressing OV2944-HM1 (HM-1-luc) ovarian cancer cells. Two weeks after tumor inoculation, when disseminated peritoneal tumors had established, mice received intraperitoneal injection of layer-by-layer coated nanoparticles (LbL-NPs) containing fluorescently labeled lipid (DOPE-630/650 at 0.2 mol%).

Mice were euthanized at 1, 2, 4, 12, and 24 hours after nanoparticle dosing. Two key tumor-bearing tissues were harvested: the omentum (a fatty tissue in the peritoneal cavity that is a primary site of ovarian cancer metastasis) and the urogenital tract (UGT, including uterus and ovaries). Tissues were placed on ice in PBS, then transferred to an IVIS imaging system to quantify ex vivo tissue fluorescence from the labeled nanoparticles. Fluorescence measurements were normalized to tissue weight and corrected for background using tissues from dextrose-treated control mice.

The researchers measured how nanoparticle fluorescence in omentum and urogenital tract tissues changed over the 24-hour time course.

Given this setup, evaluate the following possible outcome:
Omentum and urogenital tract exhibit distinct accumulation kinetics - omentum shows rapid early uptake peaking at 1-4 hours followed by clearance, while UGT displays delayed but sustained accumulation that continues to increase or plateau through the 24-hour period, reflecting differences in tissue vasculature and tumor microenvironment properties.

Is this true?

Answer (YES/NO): NO